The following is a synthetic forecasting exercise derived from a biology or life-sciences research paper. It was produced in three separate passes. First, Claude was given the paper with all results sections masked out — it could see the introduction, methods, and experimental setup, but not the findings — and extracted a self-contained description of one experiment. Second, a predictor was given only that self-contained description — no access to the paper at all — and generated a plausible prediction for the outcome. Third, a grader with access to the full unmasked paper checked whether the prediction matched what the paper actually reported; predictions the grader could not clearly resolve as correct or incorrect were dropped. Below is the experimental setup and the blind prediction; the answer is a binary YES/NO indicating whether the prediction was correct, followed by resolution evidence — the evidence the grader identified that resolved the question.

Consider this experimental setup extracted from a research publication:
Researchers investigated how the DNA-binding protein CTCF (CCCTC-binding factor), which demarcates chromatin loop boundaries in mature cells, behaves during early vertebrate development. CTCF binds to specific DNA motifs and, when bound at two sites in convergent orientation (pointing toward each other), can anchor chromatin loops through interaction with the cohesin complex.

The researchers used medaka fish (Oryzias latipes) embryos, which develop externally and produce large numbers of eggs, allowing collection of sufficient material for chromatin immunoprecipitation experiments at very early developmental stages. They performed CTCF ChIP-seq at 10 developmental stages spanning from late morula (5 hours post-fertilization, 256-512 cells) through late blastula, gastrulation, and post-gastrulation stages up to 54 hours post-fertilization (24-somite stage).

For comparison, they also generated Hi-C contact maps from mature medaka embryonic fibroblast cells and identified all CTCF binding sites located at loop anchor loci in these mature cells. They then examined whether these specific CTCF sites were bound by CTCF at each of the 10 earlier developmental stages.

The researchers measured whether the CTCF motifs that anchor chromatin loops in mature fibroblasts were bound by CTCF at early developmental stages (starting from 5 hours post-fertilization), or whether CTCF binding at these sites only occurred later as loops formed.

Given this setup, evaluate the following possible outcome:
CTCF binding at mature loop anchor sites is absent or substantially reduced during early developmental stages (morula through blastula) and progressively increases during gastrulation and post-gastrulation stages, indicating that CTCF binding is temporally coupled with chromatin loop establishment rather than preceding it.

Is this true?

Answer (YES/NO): NO